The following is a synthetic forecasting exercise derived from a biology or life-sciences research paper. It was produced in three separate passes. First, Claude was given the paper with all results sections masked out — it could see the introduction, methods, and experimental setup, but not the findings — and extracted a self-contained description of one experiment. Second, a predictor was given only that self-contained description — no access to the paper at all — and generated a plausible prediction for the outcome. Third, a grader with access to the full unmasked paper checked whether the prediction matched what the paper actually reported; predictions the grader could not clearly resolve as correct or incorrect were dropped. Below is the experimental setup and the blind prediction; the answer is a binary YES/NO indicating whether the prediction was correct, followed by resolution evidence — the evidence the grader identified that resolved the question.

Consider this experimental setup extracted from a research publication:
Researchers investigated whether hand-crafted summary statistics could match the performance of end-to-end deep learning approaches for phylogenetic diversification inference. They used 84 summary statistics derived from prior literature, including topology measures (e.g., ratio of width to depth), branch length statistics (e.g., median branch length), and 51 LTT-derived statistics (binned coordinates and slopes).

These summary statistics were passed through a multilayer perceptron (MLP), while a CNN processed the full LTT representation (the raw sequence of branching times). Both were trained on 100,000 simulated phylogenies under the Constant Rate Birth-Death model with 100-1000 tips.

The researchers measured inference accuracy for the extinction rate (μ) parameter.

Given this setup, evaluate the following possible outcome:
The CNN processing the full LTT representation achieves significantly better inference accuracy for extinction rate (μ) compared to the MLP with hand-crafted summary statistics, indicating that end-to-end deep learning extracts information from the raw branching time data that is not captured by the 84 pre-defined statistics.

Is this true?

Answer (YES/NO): NO